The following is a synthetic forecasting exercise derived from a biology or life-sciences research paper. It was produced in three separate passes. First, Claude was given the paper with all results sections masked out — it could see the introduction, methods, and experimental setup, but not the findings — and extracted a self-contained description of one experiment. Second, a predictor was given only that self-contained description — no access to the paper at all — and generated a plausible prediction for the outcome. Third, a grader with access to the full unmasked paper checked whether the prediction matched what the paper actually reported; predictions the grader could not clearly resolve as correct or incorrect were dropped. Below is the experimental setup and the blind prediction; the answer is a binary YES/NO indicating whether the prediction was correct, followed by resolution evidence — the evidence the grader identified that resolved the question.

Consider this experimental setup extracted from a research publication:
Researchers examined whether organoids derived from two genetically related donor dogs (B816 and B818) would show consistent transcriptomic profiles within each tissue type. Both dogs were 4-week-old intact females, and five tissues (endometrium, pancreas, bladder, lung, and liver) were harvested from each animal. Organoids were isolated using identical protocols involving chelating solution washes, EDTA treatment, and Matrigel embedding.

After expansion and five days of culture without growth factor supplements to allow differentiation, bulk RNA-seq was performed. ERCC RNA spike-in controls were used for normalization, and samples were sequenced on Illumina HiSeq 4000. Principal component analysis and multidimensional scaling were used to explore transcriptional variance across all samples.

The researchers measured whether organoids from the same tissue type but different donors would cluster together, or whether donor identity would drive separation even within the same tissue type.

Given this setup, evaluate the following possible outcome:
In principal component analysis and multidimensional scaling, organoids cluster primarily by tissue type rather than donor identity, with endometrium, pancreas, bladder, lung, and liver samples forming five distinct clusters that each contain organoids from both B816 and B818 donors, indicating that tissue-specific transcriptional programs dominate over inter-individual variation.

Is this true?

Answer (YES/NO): YES